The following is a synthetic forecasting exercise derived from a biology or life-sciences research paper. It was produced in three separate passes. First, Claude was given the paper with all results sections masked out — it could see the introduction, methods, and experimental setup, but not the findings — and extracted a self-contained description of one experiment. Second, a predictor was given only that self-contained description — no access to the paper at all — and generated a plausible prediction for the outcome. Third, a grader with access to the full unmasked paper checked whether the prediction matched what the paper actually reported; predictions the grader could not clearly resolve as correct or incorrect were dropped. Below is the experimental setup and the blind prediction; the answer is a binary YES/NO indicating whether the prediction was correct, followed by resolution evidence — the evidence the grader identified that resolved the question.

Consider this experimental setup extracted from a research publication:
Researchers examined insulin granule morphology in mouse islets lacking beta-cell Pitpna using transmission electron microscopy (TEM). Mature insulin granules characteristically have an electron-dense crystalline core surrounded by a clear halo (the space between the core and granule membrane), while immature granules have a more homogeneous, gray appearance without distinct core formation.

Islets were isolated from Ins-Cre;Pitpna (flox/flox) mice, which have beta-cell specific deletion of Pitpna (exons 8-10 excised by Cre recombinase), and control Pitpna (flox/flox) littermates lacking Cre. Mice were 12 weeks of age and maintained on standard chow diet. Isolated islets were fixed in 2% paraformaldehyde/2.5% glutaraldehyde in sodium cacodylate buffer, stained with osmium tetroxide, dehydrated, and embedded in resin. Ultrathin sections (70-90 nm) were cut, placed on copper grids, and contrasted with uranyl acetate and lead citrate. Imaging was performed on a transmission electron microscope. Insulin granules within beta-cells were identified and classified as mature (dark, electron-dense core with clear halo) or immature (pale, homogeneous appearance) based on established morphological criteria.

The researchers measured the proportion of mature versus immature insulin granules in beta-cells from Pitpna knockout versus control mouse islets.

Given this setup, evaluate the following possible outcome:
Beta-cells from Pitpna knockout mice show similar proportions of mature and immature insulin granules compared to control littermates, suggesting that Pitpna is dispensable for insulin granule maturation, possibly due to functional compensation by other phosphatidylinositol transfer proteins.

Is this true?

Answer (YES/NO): NO